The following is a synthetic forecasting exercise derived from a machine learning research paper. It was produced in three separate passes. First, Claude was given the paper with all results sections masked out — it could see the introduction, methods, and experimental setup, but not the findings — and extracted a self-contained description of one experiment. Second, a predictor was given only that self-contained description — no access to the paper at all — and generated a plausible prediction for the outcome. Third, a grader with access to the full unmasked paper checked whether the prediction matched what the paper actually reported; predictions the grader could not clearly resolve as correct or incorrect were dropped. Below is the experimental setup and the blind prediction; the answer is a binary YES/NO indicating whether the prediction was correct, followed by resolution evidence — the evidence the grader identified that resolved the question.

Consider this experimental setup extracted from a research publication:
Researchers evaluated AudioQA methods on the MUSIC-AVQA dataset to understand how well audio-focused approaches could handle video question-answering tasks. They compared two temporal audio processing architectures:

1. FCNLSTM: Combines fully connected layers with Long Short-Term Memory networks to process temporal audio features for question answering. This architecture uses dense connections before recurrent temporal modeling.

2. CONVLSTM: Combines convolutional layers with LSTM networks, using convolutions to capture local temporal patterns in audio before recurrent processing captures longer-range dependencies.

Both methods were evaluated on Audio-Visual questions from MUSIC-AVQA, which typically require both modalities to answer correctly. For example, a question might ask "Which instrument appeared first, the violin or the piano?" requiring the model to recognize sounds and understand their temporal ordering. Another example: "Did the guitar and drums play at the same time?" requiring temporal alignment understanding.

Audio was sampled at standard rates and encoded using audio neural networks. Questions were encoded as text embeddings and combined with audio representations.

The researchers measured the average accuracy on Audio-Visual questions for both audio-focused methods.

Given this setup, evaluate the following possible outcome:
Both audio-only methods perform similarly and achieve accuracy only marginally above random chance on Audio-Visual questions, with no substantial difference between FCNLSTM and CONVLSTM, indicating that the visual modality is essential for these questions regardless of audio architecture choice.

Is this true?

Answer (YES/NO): NO